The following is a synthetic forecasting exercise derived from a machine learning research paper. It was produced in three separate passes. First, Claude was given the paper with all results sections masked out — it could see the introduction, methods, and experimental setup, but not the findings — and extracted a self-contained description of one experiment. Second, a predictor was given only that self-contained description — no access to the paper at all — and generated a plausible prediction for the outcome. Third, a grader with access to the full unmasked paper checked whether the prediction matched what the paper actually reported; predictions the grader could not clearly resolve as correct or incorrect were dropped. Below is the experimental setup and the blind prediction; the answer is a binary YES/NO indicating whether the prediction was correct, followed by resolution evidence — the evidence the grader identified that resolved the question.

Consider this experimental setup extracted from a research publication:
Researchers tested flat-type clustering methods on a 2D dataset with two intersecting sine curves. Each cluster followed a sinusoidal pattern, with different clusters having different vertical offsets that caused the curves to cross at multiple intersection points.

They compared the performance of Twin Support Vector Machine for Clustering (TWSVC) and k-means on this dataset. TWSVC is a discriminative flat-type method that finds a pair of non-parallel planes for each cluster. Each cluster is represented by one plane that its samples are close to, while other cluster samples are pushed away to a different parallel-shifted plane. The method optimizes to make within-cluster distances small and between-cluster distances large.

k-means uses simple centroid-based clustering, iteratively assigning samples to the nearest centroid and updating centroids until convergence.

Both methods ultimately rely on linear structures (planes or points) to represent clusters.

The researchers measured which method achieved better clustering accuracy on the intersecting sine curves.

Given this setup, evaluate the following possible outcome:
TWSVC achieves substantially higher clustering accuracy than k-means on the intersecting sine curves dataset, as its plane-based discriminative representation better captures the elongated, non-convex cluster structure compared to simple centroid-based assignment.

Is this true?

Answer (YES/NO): NO